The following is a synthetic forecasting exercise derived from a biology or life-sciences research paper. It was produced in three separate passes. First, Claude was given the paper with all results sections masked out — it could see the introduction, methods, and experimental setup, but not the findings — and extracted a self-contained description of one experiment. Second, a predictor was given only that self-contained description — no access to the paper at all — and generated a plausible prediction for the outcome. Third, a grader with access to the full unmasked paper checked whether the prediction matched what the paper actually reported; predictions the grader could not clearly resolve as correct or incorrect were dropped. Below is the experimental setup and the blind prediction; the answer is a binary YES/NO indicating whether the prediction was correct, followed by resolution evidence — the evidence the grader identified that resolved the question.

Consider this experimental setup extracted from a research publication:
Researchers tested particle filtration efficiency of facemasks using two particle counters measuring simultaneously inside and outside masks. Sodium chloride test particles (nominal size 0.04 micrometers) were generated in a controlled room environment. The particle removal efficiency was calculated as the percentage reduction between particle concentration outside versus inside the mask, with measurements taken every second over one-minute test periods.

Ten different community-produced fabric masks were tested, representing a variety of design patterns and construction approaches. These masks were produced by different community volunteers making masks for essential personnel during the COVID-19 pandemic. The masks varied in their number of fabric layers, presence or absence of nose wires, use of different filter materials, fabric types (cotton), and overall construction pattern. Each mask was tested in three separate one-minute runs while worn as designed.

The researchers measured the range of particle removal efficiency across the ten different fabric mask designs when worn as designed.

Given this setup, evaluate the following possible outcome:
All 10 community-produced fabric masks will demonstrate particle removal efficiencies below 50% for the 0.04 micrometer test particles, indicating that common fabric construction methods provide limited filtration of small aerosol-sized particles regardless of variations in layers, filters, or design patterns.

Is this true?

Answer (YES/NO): NO